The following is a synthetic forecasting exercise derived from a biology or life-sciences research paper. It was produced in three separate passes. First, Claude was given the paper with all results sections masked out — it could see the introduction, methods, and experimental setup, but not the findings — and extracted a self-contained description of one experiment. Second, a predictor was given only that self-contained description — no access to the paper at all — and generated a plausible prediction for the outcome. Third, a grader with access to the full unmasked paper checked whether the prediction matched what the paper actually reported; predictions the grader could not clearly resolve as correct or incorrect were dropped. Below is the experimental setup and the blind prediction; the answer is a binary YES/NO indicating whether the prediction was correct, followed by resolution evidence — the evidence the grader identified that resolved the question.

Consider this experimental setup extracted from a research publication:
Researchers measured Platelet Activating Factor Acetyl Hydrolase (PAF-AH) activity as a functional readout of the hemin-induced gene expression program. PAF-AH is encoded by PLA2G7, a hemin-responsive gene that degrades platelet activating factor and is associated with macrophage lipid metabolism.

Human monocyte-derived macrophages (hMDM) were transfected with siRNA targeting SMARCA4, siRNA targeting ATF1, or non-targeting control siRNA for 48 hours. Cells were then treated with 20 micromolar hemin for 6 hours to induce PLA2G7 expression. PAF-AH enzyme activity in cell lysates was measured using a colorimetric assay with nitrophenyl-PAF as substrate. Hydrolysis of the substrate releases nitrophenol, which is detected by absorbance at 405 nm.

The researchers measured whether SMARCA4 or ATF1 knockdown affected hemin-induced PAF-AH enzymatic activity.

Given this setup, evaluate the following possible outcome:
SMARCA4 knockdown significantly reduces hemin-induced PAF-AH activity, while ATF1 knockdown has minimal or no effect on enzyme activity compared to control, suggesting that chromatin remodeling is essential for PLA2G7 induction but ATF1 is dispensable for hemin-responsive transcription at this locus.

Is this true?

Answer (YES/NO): NO